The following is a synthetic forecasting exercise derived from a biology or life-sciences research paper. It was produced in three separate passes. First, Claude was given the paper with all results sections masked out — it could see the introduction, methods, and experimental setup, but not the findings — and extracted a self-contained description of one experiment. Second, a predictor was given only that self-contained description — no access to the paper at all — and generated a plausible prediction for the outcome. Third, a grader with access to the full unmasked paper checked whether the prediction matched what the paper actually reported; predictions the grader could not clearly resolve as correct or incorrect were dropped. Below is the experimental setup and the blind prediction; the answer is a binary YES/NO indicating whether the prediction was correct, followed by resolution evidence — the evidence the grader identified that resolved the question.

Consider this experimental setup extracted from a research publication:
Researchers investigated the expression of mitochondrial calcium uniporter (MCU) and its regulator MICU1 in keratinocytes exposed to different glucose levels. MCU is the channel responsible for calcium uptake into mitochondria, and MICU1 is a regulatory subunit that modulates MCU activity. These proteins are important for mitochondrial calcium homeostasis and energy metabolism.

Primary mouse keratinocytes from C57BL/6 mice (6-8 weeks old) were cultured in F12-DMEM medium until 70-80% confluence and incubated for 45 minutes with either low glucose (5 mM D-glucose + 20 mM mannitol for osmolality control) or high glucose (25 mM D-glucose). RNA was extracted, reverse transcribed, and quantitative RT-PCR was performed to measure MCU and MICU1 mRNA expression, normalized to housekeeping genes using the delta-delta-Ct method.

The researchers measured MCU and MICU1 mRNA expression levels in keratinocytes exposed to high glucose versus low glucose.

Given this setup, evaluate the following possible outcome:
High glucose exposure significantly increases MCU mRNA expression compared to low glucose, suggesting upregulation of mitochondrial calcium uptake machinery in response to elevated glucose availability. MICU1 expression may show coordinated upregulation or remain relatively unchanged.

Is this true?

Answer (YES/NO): YES